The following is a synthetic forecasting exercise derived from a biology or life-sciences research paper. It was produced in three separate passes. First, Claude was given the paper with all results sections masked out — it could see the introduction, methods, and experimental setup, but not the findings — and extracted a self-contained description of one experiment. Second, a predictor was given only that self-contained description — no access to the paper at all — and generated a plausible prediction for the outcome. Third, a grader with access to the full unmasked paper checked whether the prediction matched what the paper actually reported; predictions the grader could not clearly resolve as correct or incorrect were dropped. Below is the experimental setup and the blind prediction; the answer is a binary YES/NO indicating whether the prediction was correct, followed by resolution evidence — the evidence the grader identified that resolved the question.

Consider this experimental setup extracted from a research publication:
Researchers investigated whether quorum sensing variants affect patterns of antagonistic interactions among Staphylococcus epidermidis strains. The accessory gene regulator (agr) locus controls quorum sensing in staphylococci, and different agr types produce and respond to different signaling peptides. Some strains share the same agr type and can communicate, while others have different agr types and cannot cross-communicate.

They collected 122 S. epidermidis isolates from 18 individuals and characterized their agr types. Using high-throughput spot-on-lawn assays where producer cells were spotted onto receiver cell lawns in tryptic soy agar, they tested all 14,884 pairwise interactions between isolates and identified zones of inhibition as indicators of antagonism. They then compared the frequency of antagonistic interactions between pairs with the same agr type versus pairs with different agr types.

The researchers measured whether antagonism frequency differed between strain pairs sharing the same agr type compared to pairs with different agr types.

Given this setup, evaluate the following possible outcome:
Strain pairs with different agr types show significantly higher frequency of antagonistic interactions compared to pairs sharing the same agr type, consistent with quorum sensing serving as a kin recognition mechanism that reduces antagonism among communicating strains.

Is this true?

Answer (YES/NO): NO